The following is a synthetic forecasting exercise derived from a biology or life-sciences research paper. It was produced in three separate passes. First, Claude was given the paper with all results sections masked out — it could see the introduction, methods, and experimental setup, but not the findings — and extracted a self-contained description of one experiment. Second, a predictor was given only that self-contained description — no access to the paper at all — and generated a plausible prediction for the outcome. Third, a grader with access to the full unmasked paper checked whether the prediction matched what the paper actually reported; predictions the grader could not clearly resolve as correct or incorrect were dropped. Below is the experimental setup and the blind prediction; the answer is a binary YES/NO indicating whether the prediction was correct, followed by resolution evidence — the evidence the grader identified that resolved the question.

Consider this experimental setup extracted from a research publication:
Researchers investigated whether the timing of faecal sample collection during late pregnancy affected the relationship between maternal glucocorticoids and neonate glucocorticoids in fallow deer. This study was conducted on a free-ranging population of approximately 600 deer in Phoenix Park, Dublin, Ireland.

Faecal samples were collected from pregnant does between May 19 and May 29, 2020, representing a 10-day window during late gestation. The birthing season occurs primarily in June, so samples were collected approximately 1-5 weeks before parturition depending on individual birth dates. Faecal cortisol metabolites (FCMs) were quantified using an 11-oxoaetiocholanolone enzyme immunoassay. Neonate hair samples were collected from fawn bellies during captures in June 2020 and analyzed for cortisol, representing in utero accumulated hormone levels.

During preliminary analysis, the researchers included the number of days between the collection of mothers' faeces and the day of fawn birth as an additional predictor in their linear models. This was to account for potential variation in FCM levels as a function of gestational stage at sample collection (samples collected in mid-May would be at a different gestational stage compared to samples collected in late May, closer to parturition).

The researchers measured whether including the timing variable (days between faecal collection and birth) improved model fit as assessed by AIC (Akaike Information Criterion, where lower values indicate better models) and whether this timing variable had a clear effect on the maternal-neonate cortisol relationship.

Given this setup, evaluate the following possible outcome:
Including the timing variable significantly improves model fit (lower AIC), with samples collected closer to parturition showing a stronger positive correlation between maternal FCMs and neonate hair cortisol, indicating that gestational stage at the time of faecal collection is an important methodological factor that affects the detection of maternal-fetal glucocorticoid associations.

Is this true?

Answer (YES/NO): NO